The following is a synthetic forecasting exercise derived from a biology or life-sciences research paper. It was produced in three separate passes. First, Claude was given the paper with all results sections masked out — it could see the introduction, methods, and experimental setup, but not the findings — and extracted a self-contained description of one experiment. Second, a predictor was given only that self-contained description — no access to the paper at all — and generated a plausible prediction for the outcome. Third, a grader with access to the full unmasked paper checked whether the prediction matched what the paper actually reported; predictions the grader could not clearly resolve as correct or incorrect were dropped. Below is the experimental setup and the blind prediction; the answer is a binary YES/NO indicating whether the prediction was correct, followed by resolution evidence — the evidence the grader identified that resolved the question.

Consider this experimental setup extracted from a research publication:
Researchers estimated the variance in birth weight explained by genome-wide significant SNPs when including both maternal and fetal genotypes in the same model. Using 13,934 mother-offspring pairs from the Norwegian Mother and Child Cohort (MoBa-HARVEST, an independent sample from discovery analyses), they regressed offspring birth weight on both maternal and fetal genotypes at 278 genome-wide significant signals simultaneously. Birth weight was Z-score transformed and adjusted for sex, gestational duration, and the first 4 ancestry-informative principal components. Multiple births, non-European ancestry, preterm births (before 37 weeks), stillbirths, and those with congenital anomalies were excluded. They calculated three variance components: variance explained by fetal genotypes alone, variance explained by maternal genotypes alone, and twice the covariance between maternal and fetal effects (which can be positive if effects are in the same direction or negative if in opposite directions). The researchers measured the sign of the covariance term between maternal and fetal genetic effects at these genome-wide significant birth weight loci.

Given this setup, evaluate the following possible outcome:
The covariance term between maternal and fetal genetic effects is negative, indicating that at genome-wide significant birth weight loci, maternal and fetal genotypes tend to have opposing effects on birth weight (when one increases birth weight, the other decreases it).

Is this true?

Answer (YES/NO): YES